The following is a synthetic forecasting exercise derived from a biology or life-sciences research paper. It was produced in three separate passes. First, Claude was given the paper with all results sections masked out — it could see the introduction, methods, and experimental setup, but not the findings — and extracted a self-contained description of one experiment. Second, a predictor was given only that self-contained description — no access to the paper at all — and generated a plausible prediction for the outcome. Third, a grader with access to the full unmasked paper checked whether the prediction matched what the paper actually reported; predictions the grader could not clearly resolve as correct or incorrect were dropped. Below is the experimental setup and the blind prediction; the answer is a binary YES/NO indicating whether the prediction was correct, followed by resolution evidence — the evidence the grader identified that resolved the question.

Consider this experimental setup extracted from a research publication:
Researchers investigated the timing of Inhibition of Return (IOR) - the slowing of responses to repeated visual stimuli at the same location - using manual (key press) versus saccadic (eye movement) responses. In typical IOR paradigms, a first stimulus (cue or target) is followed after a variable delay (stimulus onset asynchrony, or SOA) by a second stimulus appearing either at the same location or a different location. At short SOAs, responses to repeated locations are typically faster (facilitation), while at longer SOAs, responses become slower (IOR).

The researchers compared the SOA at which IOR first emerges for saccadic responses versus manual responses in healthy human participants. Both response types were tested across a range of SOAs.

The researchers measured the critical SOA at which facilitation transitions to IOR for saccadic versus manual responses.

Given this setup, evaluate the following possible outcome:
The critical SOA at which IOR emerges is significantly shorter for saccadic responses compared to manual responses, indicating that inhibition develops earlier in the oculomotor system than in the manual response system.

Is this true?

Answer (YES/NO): YES